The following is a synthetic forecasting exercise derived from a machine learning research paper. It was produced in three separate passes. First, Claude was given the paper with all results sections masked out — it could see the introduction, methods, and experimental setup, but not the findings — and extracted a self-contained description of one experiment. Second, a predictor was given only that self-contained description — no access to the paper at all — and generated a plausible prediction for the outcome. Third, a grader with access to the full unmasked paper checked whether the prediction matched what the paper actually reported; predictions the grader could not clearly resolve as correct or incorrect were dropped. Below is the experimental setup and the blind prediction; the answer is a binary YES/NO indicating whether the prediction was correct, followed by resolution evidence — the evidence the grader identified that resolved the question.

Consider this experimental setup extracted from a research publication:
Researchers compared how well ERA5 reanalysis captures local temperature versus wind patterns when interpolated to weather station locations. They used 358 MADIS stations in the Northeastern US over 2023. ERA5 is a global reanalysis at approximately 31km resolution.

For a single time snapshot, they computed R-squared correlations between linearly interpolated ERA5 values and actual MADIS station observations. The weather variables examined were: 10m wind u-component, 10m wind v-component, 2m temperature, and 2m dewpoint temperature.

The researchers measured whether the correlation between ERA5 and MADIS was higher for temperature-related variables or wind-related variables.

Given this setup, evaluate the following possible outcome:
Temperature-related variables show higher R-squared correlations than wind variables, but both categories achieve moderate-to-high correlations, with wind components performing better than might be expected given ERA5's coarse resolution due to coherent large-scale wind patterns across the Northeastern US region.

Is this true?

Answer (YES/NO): NO